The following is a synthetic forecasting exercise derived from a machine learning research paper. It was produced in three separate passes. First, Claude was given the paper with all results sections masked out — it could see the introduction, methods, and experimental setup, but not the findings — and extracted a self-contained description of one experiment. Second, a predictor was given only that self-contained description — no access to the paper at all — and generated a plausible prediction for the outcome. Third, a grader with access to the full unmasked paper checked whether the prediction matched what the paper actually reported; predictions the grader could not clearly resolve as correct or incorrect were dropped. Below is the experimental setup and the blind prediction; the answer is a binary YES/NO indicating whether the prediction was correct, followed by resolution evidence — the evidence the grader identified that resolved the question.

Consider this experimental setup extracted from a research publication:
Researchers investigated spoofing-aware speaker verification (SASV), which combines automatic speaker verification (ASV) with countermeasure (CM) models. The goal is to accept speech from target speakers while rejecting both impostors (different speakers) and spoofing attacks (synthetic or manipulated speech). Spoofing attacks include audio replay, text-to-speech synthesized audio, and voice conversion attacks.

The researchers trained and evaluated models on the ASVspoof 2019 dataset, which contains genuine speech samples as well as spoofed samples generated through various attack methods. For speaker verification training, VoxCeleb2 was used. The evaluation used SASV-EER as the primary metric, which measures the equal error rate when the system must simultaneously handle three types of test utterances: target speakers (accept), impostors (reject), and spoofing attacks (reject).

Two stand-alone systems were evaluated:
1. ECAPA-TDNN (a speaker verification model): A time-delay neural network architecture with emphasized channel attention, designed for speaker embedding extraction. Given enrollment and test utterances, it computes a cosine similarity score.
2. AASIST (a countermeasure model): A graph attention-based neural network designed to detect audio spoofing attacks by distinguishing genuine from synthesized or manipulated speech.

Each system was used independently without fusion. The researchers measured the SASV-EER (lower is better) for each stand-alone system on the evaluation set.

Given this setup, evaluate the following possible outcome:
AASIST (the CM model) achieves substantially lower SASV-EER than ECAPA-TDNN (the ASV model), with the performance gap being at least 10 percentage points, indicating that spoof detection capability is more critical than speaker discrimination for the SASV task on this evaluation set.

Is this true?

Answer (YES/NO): NO